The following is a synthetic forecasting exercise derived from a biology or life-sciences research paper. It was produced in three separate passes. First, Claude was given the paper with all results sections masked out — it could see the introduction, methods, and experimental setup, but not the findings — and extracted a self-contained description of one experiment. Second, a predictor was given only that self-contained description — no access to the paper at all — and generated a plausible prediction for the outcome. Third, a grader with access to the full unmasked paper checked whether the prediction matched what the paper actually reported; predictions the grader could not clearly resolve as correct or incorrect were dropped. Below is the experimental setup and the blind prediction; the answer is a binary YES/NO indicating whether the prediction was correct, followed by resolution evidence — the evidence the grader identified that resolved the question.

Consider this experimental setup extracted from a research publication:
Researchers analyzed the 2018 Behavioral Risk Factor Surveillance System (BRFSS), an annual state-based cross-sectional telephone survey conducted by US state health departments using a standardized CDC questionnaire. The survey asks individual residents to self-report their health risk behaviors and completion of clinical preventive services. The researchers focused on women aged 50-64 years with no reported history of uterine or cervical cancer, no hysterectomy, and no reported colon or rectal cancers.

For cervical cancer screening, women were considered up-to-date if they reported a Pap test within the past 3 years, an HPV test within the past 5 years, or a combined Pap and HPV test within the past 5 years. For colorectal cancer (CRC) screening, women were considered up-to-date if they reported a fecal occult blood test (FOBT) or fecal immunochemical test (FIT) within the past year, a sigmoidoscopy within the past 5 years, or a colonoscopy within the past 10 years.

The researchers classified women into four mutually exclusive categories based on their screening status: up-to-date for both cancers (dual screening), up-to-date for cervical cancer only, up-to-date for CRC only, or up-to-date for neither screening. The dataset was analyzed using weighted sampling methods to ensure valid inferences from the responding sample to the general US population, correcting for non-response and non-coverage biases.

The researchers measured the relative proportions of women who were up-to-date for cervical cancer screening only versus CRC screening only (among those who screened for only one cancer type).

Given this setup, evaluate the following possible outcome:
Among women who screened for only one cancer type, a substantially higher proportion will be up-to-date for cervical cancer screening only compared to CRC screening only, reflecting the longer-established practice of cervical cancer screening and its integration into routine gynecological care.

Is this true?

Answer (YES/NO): YES